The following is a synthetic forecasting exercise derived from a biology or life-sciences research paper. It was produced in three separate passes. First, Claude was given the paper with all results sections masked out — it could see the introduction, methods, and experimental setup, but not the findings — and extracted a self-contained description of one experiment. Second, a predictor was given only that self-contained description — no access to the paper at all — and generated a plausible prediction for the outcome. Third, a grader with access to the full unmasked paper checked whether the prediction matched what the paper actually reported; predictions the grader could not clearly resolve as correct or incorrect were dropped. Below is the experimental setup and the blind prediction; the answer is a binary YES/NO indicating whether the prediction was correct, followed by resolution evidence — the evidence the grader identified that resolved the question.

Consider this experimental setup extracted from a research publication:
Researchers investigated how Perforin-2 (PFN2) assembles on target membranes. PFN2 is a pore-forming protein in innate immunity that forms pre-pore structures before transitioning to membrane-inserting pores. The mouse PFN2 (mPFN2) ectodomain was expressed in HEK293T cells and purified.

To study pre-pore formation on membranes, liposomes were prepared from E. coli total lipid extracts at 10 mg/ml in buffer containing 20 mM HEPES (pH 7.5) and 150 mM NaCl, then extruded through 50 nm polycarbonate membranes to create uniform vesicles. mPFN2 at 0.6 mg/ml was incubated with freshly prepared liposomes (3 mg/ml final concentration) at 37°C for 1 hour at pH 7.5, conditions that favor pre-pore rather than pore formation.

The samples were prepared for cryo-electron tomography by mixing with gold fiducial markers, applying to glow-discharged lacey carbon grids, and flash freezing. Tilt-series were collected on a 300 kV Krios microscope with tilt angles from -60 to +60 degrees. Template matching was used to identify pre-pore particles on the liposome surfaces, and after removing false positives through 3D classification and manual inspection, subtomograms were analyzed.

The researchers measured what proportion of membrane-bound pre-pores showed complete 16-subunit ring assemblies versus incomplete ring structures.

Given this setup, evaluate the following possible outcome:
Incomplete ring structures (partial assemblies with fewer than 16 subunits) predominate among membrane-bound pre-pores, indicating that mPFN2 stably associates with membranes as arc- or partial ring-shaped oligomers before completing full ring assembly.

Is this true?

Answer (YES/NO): YES